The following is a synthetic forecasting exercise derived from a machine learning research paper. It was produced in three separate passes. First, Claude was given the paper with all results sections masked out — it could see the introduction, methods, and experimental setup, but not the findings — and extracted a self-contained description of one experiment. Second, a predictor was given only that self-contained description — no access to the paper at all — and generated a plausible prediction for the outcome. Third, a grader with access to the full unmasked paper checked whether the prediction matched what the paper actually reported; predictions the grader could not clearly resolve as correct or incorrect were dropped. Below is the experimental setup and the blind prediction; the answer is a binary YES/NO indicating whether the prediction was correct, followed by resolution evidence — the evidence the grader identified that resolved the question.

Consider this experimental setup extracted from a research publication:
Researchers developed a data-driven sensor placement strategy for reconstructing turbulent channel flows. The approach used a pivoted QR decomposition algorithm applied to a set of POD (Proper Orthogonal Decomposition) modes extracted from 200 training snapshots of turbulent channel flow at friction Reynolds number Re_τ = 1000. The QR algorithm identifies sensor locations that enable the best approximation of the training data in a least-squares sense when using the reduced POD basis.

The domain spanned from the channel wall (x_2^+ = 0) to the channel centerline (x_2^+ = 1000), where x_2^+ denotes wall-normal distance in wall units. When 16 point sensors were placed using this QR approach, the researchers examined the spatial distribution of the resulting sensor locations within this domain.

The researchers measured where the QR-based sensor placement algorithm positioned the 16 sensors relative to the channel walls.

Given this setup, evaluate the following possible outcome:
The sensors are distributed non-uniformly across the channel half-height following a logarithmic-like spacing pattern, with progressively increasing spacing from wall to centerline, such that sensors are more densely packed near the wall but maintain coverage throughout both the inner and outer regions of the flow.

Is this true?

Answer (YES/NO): NO